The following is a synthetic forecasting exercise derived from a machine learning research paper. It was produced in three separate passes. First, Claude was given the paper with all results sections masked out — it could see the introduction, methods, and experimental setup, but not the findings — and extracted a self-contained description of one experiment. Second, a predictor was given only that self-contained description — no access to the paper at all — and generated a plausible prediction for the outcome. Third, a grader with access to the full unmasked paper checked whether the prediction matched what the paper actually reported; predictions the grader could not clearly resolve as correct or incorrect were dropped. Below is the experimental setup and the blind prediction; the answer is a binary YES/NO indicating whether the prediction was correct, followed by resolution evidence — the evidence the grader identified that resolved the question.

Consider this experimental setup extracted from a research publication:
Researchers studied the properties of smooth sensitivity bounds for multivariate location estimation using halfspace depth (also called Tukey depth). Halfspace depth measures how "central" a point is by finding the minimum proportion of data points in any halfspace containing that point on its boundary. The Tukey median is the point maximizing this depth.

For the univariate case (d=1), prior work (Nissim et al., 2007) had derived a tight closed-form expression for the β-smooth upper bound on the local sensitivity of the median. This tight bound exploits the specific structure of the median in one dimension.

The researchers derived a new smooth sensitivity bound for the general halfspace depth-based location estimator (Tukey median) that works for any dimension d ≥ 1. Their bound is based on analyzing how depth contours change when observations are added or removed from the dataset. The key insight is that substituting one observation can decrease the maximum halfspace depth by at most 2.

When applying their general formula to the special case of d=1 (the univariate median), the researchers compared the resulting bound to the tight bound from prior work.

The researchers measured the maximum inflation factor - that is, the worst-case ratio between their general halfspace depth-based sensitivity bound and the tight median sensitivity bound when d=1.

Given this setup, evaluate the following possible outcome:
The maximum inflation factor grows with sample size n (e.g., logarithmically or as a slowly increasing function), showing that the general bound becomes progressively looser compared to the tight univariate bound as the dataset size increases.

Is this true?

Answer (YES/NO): NO